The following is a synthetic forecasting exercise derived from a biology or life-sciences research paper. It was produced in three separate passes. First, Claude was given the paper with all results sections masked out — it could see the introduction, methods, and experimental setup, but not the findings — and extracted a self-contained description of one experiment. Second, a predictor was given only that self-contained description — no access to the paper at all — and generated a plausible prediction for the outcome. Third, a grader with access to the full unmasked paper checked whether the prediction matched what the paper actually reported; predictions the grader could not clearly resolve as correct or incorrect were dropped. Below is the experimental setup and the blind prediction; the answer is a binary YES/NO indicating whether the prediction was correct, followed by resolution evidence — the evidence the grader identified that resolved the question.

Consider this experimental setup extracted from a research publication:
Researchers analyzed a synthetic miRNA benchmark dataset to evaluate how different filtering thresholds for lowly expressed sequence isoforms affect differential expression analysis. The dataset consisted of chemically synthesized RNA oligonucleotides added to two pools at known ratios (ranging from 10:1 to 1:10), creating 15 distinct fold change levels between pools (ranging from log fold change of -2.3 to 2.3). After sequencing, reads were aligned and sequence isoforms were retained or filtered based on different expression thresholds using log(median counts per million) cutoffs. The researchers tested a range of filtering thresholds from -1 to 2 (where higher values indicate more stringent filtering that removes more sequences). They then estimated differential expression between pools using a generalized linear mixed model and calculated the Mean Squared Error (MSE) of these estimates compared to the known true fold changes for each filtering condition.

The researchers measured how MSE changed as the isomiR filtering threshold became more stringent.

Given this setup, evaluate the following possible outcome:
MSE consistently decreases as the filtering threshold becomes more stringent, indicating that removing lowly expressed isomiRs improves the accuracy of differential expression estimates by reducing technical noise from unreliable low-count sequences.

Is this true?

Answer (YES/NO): NO